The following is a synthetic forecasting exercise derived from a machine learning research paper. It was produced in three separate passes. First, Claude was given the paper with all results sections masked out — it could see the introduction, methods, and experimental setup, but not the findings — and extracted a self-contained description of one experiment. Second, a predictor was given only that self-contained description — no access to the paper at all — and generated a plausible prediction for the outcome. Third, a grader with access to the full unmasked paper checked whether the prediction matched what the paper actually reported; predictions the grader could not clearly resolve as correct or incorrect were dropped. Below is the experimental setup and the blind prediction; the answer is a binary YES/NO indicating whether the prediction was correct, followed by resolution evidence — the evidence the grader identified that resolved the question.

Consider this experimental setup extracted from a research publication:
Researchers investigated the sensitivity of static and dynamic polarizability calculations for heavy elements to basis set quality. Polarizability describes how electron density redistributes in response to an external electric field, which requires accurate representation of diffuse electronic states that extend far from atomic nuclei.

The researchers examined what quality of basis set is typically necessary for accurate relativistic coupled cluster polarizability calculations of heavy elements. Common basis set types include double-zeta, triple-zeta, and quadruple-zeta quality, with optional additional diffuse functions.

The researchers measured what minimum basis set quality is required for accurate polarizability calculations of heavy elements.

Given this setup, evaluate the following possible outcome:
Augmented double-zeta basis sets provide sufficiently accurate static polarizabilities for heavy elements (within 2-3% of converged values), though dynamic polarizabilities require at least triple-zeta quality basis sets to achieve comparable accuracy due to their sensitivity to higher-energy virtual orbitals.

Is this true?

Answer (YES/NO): NO